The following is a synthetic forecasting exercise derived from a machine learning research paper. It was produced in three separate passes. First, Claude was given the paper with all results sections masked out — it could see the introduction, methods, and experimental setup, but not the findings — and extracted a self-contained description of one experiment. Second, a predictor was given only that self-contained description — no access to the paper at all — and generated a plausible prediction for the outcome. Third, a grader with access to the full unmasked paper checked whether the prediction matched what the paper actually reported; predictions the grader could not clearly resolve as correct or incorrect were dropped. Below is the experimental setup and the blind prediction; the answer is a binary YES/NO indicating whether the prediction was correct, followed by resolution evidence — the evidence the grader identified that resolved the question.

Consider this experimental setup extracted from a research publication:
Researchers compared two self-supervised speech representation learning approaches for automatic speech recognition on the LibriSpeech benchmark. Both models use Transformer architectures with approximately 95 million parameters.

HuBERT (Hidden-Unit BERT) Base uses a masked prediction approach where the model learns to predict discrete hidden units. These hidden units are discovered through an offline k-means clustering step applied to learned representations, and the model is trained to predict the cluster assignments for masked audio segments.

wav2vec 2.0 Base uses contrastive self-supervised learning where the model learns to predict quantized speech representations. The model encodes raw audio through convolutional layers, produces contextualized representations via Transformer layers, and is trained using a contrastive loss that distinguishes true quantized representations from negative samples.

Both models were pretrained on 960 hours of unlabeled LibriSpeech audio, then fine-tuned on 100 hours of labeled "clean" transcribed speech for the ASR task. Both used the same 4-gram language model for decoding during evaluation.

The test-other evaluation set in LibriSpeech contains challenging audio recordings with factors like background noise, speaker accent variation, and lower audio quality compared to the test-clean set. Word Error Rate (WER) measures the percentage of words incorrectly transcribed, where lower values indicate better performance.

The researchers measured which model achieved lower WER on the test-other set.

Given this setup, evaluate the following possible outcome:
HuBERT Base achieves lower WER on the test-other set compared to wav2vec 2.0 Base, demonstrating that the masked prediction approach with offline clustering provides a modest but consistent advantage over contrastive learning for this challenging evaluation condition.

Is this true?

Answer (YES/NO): YES